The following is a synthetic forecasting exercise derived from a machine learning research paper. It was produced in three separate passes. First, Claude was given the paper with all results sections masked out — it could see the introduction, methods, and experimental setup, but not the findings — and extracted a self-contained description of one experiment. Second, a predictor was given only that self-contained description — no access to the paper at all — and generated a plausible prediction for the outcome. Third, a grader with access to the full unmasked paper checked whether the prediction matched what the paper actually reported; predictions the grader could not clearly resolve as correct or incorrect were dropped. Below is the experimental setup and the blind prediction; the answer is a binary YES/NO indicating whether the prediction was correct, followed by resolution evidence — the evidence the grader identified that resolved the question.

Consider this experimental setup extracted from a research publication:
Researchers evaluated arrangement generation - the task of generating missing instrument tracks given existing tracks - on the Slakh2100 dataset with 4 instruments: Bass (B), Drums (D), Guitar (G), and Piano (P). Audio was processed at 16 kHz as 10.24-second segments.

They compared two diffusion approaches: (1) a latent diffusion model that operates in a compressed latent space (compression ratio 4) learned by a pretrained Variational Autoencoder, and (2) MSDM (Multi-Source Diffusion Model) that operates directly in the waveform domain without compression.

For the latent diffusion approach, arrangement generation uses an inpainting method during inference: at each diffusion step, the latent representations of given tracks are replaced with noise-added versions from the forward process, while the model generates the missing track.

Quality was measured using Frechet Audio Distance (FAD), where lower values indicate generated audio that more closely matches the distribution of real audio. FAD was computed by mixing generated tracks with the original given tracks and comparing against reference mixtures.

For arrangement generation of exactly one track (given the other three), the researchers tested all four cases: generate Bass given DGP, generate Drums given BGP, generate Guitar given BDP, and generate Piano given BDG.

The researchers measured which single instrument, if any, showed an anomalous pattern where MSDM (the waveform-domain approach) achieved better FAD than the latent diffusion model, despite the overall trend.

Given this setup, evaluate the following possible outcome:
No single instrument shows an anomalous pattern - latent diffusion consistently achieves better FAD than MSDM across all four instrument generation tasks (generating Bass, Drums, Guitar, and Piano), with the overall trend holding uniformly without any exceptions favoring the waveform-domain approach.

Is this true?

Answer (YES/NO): NO